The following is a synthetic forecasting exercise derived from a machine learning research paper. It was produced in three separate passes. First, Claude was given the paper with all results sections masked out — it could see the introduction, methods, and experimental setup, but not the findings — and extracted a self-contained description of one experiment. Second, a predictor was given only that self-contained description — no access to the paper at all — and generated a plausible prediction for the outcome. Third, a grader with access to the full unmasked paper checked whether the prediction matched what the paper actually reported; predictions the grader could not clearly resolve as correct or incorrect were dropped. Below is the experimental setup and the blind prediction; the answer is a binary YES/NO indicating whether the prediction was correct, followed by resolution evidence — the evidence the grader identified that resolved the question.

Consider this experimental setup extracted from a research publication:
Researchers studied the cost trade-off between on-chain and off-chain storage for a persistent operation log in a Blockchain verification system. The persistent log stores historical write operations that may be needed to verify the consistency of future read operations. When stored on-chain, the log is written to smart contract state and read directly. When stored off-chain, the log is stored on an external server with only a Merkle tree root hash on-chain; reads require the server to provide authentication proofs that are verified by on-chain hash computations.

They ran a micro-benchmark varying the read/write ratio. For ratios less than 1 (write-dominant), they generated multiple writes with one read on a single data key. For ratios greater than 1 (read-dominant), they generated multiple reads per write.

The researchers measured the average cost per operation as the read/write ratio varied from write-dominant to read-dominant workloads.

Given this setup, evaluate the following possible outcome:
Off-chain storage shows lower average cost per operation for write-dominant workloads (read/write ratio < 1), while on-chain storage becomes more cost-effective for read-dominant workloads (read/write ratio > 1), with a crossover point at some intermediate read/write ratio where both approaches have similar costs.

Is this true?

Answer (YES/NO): YES